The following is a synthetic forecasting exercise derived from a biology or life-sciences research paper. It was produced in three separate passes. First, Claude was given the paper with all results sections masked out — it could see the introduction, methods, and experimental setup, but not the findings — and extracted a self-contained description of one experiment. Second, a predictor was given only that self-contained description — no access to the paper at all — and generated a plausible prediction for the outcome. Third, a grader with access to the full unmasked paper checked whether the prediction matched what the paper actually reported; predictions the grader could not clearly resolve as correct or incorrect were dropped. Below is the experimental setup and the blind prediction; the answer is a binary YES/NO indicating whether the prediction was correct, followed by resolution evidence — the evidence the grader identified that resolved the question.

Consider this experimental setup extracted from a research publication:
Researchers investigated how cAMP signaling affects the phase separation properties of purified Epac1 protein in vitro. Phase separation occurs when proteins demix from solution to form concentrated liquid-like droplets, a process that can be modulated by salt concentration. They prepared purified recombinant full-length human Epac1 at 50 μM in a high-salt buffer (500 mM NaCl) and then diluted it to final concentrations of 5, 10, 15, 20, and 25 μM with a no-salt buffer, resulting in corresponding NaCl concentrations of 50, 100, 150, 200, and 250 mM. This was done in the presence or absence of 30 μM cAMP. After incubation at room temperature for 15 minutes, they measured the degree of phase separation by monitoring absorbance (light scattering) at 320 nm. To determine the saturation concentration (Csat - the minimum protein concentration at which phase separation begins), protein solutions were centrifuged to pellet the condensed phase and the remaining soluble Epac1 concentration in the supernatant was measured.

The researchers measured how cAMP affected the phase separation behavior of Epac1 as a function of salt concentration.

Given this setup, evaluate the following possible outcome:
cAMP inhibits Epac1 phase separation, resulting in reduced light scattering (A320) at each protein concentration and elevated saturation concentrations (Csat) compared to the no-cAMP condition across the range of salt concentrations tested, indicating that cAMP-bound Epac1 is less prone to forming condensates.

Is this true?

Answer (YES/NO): NO